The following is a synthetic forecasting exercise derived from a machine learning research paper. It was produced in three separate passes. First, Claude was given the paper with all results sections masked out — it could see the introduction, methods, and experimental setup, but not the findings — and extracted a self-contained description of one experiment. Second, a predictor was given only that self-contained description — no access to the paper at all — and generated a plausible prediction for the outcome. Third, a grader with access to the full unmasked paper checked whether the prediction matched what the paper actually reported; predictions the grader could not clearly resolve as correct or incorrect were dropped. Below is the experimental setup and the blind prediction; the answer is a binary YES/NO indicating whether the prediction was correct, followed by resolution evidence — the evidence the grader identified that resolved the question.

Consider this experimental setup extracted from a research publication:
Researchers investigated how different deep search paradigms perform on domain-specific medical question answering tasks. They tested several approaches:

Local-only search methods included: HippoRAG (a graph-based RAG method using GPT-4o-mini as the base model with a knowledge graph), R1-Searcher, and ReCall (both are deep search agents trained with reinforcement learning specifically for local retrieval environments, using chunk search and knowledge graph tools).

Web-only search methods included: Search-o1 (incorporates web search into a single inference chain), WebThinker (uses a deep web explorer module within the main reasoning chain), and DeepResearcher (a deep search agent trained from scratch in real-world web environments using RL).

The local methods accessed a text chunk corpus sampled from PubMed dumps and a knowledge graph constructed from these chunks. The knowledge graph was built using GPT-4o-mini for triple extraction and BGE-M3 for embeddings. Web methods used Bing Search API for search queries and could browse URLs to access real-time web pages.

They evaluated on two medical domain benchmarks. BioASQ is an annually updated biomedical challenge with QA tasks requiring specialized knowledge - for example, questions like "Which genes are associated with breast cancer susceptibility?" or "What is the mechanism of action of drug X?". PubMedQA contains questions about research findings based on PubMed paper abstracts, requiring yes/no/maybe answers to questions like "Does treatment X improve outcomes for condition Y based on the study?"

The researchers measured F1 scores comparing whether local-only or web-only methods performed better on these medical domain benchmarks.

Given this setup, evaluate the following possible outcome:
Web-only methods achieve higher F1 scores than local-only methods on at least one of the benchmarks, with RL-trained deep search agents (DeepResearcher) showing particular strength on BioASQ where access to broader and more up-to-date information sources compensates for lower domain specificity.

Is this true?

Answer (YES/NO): NO